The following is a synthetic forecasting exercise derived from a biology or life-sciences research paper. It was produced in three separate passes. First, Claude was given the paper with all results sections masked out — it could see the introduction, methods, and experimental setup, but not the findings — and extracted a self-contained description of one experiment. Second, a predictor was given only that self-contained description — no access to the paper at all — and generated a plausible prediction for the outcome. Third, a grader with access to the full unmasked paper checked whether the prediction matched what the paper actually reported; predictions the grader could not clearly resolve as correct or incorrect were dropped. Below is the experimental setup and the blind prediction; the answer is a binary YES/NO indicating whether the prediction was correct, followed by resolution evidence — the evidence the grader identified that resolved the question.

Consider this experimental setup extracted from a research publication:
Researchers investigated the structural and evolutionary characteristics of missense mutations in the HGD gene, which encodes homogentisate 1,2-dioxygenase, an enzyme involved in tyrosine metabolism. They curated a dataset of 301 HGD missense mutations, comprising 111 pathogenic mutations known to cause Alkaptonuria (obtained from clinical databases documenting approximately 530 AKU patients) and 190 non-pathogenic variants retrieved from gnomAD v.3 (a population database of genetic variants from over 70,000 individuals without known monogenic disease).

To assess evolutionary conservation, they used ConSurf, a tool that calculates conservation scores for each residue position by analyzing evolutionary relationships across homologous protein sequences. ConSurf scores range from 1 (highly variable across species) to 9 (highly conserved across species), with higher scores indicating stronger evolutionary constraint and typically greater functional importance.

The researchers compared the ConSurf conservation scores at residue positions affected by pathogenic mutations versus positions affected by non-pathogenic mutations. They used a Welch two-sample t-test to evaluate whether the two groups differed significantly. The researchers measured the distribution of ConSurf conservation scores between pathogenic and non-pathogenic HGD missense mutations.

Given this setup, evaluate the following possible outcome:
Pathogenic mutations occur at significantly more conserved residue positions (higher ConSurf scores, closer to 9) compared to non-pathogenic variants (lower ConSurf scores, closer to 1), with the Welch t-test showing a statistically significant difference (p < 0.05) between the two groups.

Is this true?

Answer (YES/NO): YES